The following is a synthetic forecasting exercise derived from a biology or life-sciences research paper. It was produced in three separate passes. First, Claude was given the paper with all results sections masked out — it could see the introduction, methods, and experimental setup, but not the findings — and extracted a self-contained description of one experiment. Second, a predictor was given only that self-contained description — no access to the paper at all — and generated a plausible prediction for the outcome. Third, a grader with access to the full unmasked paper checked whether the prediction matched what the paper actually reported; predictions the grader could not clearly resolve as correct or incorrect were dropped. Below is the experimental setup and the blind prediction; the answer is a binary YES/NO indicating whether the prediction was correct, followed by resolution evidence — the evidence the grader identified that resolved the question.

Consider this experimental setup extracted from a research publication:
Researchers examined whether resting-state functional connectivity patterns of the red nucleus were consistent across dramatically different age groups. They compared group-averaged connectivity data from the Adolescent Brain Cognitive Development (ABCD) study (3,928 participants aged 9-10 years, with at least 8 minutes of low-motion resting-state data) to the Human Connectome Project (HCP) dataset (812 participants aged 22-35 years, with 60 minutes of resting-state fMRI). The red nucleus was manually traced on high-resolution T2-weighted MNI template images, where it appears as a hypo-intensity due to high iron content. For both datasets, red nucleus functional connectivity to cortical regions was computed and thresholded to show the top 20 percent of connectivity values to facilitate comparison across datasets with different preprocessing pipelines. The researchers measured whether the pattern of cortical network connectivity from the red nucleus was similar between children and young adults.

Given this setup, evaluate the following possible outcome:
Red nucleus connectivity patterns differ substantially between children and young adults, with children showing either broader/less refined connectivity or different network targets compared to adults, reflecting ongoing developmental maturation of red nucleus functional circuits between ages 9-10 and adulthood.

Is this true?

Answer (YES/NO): NO